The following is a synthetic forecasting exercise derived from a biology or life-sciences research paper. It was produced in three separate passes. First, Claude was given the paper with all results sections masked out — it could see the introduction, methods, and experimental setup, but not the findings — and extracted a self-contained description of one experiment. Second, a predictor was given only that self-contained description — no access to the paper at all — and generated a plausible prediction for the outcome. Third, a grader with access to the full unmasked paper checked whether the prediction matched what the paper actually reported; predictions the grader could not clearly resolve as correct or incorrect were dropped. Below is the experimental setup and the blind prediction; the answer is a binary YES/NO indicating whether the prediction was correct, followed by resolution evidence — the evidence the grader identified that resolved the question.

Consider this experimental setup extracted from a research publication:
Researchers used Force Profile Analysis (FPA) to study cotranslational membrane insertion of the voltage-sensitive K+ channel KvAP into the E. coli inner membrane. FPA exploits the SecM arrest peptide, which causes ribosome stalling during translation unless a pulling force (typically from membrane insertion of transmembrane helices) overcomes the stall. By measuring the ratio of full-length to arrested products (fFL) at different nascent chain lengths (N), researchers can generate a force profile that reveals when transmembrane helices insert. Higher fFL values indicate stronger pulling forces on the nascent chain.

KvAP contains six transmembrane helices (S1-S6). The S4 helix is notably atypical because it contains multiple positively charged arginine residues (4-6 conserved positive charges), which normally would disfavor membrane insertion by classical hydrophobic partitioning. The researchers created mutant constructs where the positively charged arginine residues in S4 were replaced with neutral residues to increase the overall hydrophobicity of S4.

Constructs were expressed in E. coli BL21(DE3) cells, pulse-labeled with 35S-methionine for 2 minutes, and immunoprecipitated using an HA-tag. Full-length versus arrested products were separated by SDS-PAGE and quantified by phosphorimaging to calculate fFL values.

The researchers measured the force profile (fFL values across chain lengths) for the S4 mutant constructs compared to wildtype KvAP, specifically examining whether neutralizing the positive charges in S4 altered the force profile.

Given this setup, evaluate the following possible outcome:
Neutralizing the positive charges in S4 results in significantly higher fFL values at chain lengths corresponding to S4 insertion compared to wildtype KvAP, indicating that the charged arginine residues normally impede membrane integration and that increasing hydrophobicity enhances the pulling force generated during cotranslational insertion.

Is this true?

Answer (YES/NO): NO